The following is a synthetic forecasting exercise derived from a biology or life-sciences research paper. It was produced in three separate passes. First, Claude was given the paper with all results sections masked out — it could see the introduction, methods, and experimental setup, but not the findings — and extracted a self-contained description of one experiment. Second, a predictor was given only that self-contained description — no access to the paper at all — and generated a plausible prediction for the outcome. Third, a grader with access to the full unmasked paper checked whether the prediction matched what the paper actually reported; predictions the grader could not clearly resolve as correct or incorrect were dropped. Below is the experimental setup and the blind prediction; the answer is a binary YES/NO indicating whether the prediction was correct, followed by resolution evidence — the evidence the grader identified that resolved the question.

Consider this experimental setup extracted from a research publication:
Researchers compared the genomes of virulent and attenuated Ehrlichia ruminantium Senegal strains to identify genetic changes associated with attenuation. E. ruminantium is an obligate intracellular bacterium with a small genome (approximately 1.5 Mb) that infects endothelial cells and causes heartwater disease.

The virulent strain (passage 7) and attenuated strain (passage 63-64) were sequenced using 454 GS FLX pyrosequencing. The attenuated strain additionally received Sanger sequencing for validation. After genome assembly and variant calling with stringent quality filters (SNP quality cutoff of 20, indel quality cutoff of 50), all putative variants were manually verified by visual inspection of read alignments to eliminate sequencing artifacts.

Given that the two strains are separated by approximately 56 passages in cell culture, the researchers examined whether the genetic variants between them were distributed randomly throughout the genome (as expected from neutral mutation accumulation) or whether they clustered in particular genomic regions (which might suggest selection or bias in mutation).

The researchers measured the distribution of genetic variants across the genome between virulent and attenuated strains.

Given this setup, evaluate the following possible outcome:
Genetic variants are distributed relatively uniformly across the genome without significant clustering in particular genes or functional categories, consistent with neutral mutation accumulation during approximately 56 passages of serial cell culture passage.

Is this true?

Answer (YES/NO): NO